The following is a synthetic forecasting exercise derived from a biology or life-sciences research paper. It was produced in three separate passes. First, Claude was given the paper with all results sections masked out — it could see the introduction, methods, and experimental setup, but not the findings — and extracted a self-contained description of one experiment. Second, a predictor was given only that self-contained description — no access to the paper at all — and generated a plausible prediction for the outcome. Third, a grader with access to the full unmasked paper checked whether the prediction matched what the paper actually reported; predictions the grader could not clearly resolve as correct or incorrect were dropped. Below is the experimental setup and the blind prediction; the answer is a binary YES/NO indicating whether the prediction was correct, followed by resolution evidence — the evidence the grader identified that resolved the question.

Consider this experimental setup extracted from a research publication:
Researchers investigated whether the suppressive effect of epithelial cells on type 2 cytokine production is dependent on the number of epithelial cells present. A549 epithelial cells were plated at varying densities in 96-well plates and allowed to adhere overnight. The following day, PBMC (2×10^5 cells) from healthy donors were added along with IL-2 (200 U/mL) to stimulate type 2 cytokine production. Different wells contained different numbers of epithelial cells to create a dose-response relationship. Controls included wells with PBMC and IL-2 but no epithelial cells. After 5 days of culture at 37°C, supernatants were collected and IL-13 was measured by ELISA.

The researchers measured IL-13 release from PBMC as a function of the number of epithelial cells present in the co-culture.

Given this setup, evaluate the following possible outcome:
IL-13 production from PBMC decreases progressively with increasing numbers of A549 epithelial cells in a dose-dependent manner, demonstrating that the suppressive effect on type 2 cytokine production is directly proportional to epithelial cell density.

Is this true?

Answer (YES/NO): NO